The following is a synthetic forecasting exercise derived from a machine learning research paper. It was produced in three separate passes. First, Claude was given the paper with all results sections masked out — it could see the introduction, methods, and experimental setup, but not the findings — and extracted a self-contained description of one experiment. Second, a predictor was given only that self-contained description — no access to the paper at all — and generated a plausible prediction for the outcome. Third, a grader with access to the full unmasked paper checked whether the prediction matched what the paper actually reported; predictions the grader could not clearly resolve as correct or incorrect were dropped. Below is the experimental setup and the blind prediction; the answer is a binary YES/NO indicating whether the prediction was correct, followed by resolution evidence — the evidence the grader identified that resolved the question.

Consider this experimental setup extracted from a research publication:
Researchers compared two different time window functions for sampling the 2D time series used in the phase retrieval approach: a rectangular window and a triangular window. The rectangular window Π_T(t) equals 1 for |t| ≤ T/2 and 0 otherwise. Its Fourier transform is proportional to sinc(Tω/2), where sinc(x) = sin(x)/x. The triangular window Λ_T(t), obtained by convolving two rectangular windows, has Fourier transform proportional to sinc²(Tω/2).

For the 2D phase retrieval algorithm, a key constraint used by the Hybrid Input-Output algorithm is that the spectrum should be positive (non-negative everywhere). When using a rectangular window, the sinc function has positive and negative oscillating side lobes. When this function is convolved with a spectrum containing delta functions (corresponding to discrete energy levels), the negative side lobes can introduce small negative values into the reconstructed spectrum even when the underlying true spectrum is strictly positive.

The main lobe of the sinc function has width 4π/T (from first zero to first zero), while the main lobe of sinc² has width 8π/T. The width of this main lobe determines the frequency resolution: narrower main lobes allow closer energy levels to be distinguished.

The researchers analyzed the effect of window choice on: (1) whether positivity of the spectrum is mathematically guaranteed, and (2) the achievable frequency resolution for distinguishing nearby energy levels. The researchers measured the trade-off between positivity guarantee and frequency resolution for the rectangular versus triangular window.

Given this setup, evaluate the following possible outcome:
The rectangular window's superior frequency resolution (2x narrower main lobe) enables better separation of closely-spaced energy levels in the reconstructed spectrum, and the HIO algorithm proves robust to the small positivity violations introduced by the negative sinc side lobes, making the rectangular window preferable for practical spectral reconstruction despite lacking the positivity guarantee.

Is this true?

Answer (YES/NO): NO